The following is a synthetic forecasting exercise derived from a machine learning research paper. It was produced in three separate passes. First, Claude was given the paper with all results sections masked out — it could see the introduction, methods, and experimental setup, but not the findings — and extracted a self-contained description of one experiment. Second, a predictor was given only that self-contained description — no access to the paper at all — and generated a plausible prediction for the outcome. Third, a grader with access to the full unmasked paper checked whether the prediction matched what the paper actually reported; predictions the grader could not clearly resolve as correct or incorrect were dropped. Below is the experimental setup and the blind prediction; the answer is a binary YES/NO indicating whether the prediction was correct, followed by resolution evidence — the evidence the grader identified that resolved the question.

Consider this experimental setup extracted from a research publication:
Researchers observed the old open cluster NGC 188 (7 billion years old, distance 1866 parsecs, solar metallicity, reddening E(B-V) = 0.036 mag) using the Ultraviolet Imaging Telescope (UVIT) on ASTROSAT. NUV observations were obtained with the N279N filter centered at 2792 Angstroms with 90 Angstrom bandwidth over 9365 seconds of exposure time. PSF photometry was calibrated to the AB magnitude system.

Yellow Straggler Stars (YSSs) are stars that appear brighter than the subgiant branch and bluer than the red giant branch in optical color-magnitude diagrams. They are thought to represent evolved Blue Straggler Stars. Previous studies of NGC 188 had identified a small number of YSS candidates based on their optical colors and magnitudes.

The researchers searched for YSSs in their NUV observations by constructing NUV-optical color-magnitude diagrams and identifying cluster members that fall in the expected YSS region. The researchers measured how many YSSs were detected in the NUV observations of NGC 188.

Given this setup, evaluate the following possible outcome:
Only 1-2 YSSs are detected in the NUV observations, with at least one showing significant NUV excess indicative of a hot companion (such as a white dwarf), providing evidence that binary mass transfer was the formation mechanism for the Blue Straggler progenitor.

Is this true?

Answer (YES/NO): NO